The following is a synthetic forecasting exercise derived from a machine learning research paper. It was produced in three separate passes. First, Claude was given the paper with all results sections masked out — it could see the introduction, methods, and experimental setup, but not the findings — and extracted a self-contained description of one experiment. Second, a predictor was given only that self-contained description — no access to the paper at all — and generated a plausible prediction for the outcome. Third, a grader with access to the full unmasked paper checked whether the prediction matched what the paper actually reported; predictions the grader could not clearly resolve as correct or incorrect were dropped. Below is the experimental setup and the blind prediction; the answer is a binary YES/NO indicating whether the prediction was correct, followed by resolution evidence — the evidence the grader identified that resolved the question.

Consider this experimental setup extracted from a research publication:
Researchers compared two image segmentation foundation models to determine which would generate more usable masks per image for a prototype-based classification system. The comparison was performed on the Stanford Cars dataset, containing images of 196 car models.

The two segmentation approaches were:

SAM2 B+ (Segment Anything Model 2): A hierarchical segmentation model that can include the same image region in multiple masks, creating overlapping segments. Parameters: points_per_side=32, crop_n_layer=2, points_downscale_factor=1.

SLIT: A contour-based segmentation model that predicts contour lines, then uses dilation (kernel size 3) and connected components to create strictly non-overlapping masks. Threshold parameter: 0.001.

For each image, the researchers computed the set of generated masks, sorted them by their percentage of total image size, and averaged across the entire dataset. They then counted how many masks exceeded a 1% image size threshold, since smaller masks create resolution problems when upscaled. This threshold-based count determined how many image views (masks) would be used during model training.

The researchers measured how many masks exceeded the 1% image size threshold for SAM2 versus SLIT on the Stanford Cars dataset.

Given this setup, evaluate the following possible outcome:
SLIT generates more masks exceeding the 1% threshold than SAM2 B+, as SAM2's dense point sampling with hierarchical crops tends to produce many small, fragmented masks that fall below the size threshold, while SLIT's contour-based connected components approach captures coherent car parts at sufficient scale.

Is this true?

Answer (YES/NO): NO